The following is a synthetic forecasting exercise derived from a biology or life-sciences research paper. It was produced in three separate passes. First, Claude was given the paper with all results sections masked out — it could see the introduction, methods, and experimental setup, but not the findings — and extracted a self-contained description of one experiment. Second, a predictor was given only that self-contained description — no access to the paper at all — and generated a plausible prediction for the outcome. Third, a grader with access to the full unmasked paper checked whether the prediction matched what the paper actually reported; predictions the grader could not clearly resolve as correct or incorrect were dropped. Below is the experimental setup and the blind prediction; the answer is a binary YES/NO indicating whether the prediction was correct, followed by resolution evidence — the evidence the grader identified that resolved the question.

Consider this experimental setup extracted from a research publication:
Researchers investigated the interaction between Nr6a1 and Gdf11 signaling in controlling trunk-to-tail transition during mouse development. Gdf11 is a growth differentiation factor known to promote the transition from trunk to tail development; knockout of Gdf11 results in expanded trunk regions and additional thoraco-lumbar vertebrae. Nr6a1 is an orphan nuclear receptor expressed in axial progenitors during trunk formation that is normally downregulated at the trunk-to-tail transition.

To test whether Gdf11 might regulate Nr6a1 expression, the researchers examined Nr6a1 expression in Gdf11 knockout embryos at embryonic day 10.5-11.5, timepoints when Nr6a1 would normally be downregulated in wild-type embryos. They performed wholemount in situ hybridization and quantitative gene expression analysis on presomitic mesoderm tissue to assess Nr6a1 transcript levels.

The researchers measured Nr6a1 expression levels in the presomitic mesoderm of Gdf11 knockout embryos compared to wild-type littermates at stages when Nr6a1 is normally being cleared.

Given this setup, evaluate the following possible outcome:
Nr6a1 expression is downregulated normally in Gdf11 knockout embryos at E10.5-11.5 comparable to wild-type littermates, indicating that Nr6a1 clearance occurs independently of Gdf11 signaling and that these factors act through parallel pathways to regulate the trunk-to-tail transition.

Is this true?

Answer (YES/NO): NO